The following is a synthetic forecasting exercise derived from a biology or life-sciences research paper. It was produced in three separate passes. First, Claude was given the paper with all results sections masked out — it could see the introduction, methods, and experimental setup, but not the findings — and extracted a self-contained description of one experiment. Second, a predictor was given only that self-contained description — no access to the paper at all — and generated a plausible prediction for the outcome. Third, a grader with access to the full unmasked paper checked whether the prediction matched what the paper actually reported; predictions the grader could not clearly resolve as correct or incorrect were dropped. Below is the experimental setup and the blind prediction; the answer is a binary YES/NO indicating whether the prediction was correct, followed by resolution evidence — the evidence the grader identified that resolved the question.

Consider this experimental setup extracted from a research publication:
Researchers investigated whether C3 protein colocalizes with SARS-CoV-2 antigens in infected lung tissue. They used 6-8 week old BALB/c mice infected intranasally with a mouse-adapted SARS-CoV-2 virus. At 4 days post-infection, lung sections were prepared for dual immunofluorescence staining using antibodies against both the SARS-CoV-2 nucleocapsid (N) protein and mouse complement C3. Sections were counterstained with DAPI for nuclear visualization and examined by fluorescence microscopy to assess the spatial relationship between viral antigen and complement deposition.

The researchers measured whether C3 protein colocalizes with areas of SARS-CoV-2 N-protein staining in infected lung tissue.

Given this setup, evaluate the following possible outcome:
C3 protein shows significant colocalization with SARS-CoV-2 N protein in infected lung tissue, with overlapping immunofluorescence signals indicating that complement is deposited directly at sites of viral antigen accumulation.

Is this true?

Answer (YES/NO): NO